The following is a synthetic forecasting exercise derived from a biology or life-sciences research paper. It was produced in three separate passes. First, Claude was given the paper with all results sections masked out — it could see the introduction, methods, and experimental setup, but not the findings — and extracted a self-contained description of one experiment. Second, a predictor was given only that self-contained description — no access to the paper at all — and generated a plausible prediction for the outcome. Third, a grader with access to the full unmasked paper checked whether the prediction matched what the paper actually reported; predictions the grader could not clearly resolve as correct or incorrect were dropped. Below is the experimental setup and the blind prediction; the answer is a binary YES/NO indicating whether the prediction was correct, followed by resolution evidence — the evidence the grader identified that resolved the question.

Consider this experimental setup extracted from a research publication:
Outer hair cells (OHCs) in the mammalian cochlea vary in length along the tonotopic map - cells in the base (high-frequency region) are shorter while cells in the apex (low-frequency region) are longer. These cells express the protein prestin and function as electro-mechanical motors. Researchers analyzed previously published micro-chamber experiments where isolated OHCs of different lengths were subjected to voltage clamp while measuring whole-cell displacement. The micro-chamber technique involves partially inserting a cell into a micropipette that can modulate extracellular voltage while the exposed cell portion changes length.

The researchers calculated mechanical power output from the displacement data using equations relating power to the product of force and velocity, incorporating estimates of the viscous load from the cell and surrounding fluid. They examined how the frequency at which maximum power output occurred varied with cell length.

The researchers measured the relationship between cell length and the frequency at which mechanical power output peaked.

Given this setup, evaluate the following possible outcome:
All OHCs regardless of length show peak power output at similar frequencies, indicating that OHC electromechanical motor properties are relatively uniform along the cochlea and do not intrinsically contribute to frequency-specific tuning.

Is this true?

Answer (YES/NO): NO